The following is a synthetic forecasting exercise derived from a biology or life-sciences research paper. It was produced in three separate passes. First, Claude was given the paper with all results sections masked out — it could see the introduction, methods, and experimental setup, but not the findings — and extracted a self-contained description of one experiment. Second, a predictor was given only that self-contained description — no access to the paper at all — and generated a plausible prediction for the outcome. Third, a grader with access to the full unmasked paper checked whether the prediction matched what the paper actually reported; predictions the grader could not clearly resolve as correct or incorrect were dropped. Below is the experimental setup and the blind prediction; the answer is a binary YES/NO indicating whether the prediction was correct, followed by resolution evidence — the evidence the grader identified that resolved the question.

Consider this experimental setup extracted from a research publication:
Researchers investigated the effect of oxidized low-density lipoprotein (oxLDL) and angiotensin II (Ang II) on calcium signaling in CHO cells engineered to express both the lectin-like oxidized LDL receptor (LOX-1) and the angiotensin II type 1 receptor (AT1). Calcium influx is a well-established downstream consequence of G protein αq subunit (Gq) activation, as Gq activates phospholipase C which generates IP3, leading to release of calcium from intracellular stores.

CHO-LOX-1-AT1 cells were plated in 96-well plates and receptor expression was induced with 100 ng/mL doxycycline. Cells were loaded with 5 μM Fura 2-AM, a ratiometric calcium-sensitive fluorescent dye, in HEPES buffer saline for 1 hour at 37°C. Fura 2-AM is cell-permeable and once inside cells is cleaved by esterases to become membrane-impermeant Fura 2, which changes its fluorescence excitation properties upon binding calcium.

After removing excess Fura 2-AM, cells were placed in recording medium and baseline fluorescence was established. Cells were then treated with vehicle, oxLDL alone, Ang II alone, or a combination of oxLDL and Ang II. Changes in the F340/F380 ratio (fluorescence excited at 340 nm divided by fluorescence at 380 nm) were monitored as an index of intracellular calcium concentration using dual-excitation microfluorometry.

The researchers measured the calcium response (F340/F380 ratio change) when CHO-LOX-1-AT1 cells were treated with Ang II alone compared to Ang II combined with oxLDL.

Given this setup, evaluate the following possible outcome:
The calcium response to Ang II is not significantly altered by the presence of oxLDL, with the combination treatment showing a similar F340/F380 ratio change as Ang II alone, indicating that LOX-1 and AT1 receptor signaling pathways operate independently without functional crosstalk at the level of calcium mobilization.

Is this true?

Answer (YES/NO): NO